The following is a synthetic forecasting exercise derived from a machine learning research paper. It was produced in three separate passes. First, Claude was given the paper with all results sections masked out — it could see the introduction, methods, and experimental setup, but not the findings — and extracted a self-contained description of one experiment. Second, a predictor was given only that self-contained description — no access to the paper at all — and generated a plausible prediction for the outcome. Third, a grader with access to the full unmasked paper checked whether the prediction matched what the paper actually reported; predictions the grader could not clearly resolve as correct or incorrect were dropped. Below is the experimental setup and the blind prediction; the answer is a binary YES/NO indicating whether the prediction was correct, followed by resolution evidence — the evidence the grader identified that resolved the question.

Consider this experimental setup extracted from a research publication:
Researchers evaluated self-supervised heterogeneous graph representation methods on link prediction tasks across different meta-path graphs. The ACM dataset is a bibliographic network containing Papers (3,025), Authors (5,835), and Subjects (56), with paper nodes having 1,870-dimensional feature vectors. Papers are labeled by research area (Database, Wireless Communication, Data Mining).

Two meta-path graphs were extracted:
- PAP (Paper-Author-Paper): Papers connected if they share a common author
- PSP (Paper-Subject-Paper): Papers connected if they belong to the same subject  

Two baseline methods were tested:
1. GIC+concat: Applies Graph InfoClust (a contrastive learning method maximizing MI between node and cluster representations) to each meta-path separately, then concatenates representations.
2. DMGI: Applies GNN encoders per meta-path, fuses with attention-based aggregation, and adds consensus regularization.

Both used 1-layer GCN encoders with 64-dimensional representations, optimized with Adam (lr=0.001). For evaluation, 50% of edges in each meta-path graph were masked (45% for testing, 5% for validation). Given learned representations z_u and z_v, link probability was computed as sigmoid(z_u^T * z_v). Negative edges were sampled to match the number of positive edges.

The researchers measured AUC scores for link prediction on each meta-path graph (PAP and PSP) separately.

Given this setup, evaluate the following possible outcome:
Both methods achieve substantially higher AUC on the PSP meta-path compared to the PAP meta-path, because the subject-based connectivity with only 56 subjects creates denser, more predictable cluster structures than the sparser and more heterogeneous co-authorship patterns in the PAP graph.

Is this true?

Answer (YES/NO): NO